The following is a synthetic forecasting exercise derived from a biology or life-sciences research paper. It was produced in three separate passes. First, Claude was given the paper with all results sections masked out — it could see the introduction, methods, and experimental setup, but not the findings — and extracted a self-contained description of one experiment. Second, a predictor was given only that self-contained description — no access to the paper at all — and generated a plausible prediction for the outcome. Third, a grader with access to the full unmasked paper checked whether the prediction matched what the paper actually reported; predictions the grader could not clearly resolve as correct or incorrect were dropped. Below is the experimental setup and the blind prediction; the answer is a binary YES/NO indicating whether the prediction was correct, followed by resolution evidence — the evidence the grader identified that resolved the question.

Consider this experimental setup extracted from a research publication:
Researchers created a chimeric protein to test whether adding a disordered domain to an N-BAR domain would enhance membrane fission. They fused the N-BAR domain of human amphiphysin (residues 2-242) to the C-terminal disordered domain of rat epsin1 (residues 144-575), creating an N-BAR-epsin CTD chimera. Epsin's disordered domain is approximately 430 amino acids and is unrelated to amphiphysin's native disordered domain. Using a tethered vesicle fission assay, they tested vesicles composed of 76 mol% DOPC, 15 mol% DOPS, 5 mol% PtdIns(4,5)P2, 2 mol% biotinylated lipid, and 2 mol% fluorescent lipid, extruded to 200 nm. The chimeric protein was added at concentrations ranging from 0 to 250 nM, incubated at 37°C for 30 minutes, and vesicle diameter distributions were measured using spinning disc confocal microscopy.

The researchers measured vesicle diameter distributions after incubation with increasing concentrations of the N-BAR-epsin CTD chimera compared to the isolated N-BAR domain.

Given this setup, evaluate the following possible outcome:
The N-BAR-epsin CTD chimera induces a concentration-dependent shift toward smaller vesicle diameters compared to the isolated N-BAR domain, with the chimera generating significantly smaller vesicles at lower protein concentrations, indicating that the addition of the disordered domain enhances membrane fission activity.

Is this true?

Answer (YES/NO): YES